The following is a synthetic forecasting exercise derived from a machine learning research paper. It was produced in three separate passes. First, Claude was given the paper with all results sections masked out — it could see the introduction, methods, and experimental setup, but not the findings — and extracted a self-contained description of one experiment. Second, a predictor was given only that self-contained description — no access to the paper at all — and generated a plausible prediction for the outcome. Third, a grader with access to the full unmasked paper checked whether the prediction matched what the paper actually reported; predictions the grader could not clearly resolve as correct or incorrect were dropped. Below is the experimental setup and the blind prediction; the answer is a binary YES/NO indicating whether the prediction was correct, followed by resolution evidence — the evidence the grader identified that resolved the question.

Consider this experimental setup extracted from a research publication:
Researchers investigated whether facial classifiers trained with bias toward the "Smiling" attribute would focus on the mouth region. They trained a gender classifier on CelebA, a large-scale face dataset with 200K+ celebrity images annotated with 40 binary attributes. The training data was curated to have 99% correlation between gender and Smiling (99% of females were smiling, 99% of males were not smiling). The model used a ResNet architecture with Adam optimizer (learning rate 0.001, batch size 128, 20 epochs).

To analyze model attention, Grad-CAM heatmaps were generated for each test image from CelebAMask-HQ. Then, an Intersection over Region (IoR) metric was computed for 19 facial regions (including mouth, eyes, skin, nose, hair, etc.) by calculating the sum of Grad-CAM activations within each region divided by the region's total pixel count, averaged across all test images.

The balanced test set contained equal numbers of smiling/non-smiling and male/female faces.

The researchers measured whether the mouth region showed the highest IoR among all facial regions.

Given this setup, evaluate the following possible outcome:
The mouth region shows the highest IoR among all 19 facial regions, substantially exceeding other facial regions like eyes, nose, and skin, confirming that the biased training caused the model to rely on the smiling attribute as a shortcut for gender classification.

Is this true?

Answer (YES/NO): YES